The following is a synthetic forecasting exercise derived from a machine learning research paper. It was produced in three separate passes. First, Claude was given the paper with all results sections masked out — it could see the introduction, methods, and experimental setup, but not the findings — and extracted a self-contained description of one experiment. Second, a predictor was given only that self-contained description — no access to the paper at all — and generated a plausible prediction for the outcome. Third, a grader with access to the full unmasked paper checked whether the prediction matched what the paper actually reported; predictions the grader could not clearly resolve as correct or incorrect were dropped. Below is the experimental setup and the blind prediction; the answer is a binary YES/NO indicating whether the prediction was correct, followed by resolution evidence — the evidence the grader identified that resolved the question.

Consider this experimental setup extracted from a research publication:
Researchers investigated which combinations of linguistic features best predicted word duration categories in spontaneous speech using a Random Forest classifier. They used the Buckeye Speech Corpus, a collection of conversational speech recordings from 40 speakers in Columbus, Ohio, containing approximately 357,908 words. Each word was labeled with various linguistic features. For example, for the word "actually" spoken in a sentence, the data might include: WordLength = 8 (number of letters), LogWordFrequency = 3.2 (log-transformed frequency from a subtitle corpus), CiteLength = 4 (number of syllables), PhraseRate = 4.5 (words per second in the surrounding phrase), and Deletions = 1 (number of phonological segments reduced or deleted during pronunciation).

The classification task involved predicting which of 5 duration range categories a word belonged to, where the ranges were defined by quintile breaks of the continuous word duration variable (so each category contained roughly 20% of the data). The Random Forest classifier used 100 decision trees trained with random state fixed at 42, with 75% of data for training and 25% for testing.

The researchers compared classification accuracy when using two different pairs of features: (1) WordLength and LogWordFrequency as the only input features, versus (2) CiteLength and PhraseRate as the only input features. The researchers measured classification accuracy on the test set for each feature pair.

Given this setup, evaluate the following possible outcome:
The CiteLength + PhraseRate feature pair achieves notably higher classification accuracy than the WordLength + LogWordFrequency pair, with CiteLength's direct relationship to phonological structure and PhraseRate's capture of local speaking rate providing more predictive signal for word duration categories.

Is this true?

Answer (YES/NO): NO